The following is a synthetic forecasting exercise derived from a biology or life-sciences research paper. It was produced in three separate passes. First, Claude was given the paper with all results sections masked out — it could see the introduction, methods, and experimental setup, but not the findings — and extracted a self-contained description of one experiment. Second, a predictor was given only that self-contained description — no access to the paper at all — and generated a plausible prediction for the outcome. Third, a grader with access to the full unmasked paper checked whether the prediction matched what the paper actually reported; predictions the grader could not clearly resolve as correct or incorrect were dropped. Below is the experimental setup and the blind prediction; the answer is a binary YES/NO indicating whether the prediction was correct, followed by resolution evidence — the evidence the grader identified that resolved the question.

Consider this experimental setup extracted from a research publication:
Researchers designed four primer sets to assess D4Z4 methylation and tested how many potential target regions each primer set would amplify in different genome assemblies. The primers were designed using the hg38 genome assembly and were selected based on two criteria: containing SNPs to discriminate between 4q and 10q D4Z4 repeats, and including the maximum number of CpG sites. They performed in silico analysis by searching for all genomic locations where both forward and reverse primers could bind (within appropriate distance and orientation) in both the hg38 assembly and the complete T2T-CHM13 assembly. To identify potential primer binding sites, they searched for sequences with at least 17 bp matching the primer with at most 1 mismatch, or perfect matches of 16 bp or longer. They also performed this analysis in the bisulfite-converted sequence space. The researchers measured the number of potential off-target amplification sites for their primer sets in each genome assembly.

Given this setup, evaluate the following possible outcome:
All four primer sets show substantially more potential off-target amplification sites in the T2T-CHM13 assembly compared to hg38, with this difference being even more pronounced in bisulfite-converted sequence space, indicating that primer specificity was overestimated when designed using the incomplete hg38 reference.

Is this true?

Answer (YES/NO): NO